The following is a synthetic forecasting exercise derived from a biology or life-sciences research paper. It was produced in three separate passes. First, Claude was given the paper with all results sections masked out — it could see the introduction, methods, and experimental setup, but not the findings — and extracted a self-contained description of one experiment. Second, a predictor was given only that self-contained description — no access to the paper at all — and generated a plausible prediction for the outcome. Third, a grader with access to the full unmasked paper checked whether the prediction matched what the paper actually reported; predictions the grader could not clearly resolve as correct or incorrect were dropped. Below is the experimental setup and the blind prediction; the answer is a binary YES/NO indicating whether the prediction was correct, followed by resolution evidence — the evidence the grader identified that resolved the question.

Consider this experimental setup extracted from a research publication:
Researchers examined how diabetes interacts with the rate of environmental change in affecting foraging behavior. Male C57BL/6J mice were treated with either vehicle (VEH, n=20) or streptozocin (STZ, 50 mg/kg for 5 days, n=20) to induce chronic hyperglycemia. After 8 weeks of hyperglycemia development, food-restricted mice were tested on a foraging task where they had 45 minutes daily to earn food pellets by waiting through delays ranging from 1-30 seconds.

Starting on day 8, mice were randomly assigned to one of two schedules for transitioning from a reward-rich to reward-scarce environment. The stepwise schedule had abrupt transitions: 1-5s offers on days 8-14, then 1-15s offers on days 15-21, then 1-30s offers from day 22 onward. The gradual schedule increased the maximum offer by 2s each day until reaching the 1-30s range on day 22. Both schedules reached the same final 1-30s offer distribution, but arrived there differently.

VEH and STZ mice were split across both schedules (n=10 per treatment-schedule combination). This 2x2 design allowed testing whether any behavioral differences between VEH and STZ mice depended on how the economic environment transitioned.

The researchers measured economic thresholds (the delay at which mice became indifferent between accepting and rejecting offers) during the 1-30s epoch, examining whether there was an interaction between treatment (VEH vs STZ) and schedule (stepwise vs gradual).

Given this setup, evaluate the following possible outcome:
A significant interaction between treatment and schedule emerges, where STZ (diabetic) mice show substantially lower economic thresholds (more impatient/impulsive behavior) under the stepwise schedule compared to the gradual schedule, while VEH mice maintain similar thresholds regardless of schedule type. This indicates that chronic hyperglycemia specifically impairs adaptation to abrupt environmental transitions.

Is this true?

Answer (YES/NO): NO